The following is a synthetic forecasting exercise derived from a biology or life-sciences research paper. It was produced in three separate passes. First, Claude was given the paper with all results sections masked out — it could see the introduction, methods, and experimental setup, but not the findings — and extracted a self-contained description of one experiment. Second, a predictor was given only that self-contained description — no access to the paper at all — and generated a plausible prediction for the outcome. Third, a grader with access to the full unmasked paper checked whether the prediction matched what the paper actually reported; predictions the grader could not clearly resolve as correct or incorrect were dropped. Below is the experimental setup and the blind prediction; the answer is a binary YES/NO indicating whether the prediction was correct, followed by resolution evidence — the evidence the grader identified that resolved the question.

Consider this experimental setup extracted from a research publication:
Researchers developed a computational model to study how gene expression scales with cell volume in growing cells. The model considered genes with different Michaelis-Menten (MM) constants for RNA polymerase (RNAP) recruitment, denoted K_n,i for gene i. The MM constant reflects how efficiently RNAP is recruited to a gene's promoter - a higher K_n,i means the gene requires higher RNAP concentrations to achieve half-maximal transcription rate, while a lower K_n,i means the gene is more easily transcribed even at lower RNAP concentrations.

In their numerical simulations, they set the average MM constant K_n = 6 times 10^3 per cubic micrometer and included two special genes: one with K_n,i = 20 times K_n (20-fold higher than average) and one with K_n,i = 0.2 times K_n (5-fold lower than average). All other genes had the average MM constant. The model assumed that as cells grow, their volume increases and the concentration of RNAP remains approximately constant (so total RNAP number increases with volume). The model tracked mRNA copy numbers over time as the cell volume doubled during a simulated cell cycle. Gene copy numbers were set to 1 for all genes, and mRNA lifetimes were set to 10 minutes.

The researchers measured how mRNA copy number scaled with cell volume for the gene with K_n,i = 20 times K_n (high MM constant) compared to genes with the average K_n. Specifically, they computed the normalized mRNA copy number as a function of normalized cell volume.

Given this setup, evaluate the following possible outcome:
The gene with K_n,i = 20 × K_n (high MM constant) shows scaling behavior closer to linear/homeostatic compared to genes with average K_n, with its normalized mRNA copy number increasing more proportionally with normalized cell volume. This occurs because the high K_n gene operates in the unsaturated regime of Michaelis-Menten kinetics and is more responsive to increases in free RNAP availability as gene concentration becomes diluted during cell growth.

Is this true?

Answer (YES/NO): NO